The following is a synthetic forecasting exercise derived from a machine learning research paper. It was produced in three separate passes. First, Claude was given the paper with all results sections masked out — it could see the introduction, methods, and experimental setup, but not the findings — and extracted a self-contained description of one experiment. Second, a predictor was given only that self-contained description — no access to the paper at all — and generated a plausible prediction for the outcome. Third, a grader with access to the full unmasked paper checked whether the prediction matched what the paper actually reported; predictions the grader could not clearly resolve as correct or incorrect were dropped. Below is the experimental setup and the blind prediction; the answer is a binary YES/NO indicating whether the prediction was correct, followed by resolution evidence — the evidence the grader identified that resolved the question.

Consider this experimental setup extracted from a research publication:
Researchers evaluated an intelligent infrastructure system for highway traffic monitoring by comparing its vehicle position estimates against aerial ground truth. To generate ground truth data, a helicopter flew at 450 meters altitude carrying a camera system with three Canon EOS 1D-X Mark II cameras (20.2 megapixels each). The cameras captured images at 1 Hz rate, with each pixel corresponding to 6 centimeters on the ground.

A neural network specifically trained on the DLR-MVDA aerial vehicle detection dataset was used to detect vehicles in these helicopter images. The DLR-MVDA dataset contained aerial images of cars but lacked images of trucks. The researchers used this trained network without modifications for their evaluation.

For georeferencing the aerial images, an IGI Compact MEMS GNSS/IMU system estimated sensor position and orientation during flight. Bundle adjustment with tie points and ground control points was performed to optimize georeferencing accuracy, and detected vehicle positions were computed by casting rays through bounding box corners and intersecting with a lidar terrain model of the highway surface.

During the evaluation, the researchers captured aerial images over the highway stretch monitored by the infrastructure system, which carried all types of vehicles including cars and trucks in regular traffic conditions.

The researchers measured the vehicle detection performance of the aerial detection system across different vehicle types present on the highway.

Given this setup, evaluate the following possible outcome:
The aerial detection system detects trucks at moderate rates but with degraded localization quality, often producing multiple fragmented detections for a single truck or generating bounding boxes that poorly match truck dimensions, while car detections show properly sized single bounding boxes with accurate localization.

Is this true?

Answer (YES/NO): NO